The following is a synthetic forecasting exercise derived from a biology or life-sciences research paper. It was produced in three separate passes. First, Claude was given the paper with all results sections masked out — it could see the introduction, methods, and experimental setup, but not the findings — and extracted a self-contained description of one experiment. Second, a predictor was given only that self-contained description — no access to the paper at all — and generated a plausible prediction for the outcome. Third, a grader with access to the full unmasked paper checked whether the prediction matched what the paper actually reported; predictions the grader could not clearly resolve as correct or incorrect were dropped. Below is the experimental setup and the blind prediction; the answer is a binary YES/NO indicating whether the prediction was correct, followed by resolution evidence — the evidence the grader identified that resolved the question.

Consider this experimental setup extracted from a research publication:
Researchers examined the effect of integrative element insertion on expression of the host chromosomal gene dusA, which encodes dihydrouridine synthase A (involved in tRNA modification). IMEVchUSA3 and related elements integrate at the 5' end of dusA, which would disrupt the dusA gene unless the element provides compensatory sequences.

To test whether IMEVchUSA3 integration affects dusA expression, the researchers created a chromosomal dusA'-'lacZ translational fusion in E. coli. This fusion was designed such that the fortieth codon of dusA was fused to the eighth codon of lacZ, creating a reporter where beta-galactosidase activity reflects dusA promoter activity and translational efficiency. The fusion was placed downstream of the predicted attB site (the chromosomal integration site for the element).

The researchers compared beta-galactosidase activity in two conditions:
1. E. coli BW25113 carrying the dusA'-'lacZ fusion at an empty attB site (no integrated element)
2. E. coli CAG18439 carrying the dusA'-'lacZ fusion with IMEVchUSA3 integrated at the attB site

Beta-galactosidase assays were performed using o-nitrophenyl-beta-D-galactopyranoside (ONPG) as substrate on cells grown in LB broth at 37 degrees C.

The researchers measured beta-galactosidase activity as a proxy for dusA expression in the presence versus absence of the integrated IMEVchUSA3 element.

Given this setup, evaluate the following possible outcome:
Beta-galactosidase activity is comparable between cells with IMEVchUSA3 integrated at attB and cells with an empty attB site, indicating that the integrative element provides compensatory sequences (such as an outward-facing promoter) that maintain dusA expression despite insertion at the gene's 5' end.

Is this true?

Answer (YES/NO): NO